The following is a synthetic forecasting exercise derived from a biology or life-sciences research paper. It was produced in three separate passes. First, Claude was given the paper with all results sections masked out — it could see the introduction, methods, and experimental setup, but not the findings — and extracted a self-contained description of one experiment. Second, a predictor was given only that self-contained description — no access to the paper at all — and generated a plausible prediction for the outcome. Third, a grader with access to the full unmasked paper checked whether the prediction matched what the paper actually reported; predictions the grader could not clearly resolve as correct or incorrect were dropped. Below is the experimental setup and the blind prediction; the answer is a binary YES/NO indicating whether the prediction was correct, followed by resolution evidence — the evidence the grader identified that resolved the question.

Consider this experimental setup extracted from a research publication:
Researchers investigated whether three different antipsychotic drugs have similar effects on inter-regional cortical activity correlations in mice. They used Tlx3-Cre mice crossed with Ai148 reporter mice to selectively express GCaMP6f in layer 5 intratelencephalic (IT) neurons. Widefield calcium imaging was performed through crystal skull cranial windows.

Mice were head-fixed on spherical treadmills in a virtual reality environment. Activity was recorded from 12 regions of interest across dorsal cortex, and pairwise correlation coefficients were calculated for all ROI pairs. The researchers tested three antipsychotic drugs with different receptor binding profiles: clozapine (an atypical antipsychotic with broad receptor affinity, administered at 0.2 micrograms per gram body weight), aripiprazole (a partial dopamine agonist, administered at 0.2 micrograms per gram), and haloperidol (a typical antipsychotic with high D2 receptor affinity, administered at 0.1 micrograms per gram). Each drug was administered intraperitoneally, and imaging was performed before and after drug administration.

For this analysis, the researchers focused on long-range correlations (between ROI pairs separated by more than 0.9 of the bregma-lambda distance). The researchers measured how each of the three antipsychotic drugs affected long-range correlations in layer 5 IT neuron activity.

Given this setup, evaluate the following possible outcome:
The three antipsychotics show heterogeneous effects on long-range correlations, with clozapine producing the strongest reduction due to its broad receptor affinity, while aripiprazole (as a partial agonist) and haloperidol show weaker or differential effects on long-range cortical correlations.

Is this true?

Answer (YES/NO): NO